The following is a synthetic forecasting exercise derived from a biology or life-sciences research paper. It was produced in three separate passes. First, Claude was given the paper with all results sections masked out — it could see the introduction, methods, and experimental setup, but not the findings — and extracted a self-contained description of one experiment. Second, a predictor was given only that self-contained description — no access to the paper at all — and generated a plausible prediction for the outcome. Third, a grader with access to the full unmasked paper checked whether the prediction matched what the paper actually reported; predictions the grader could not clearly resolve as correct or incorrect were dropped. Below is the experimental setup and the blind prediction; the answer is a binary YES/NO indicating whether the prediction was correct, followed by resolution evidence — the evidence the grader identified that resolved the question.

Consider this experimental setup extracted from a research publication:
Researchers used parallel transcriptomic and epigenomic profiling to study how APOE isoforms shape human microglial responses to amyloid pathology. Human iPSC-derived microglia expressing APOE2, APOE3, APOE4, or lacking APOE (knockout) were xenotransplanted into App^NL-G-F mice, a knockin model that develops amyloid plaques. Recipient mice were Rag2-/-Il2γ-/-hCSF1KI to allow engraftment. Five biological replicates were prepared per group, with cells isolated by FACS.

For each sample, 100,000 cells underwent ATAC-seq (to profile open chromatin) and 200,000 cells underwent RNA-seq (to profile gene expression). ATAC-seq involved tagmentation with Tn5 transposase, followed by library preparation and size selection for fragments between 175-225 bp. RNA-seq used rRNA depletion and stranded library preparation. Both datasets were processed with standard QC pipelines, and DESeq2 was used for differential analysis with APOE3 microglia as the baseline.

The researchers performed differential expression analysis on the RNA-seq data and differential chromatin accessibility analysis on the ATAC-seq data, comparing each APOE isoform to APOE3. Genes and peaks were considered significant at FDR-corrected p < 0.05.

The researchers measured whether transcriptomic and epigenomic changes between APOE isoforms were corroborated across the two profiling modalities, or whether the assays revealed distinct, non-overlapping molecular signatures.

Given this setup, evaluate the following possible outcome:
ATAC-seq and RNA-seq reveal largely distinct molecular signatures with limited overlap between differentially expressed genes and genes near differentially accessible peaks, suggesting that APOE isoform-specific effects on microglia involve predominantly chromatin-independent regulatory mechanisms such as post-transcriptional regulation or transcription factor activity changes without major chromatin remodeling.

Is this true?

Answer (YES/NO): NO